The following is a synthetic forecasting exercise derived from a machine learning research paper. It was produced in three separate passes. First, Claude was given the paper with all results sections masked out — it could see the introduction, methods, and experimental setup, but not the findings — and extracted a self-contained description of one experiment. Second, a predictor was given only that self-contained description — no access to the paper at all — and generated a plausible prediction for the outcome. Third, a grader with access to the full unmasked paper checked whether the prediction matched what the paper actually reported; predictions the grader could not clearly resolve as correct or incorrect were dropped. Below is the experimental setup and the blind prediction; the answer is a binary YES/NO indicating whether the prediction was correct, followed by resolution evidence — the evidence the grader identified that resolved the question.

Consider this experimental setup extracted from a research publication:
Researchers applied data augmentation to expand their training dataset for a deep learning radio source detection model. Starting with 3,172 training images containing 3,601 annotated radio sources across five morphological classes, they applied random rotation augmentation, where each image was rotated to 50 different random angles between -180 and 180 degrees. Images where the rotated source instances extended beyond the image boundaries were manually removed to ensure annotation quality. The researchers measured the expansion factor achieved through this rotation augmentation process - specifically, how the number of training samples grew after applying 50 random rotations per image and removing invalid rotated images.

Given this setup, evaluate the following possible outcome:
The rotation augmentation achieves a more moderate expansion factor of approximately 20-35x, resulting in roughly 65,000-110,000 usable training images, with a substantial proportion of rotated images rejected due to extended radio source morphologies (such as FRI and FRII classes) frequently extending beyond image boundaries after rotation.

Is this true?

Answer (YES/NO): NO